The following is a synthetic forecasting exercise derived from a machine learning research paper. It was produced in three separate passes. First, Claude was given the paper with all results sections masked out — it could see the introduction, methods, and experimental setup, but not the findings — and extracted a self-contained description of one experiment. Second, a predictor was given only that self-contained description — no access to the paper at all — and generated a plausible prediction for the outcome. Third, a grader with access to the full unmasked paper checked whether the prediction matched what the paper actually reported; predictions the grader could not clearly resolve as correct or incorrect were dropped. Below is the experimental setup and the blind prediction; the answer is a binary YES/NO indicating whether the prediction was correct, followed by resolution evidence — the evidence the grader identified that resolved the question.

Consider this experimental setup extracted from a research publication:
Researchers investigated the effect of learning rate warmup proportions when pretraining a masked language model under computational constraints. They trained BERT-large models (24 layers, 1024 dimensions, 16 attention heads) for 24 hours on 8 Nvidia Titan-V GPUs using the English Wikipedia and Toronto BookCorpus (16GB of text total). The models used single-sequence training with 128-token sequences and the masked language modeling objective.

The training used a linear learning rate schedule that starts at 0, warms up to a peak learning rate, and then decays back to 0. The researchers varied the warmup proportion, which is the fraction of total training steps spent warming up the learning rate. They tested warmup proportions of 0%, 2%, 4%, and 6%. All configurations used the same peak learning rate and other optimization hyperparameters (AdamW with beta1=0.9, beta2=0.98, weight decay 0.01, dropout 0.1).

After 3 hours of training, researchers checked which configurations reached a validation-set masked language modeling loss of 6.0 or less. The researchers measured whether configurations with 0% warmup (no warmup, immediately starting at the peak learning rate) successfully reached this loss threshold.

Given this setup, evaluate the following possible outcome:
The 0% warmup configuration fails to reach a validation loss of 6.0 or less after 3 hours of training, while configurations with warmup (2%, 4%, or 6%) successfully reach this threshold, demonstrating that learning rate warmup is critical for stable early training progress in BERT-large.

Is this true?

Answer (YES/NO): YES